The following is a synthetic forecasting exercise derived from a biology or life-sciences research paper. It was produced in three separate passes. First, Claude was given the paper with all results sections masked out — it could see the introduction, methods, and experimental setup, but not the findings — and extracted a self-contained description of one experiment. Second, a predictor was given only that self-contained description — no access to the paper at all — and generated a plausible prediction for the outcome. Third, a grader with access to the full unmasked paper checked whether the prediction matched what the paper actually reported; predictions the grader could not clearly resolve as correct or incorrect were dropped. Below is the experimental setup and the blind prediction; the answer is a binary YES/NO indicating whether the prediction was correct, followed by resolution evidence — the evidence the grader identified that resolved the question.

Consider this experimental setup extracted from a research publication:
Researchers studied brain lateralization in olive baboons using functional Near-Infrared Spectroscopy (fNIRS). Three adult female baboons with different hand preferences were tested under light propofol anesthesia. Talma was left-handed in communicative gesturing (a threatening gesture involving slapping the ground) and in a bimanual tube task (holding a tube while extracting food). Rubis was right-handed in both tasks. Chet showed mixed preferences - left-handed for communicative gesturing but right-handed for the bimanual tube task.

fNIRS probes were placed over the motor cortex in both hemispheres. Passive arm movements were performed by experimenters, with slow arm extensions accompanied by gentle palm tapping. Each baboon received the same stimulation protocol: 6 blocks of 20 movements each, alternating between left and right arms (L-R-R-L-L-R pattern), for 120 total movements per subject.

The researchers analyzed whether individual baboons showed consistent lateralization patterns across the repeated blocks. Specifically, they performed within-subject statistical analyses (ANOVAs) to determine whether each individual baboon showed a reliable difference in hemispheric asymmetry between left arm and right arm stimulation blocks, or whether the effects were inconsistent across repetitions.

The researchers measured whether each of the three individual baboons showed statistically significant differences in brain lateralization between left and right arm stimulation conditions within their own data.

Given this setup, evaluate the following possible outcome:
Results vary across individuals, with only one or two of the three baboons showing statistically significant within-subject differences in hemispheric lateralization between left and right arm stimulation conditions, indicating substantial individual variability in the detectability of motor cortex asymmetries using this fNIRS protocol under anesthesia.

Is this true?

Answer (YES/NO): NO